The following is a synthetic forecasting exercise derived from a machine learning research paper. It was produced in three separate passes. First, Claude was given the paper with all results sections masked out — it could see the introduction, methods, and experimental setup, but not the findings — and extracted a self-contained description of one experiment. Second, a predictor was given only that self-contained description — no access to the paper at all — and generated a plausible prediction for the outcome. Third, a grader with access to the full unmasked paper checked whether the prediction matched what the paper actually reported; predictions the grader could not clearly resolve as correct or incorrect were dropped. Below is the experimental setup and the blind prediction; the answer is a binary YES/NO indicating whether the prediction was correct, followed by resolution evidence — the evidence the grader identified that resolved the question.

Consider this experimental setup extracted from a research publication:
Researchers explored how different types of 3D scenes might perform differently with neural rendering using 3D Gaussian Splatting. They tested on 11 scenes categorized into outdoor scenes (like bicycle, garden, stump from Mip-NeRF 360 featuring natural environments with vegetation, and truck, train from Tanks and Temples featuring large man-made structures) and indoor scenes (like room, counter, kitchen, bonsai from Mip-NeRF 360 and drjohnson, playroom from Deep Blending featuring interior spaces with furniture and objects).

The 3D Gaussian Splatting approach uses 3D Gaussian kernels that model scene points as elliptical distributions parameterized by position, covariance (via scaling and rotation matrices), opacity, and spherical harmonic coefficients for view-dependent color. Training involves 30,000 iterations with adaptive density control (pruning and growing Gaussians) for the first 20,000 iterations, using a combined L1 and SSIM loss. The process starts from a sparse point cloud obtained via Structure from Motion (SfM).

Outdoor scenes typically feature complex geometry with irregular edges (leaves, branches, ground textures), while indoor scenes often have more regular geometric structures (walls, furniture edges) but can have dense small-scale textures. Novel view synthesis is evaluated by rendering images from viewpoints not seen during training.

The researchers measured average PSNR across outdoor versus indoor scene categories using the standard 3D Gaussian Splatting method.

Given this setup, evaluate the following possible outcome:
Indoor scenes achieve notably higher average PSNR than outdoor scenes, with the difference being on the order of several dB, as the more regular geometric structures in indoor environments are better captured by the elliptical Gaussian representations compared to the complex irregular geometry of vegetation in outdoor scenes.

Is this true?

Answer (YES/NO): YES